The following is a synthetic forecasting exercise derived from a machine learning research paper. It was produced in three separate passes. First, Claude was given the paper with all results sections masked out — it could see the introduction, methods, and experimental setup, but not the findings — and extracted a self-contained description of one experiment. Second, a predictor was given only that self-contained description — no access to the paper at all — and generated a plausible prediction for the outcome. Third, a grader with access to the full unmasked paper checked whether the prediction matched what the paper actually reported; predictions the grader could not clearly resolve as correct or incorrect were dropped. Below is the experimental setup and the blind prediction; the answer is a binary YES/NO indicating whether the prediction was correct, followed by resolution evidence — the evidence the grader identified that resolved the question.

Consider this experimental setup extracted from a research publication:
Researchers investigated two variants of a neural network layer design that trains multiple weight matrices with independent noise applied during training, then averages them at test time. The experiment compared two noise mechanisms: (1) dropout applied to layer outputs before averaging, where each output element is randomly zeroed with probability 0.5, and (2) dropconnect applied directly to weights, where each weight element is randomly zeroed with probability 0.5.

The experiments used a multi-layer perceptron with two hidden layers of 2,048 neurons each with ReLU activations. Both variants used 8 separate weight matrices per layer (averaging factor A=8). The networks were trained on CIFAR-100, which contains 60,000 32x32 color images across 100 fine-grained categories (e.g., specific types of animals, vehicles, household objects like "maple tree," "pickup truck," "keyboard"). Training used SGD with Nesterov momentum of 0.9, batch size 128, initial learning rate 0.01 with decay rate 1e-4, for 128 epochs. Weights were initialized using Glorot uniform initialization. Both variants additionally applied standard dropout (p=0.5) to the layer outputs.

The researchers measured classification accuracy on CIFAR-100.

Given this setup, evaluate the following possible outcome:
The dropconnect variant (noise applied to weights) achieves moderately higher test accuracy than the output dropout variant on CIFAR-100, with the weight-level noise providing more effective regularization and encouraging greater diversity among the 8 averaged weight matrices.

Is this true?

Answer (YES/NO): NO